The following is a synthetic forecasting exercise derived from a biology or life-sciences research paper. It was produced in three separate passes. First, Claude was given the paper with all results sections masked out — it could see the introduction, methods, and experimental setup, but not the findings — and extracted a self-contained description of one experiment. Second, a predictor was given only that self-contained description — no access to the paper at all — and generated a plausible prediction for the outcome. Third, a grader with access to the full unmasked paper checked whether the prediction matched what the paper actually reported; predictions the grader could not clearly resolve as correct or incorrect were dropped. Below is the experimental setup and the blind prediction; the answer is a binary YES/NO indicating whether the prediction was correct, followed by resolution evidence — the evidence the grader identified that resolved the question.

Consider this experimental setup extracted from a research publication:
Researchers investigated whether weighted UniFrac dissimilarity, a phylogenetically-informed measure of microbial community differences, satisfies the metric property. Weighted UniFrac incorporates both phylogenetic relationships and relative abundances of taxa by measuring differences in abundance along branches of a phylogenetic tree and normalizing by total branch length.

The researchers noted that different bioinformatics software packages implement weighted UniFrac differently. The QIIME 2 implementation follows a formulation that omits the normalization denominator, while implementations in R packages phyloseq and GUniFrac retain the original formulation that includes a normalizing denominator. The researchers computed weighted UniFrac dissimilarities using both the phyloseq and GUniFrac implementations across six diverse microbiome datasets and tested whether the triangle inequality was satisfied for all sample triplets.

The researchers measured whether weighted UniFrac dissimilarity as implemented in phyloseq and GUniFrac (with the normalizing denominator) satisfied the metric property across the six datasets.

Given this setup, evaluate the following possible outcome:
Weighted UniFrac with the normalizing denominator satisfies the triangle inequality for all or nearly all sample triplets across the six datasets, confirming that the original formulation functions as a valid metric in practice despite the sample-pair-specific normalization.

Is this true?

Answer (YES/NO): NO